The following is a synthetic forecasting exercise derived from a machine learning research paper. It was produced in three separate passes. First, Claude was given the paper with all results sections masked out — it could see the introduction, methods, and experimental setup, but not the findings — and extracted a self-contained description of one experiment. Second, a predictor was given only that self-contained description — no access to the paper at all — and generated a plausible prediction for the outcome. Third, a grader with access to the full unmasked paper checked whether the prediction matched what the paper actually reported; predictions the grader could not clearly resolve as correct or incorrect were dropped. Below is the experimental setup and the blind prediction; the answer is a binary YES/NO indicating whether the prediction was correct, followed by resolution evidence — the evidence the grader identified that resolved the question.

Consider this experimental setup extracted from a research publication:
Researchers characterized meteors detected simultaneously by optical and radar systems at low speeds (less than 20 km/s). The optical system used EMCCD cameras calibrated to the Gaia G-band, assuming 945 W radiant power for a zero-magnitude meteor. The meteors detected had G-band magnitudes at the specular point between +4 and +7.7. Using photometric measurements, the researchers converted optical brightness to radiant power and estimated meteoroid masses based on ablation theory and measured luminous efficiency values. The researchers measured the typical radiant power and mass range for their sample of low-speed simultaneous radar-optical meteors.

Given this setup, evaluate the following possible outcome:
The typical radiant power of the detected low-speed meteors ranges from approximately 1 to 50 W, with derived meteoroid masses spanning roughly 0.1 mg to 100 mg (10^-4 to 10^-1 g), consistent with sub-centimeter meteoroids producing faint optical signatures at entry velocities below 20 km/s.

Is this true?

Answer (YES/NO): NO